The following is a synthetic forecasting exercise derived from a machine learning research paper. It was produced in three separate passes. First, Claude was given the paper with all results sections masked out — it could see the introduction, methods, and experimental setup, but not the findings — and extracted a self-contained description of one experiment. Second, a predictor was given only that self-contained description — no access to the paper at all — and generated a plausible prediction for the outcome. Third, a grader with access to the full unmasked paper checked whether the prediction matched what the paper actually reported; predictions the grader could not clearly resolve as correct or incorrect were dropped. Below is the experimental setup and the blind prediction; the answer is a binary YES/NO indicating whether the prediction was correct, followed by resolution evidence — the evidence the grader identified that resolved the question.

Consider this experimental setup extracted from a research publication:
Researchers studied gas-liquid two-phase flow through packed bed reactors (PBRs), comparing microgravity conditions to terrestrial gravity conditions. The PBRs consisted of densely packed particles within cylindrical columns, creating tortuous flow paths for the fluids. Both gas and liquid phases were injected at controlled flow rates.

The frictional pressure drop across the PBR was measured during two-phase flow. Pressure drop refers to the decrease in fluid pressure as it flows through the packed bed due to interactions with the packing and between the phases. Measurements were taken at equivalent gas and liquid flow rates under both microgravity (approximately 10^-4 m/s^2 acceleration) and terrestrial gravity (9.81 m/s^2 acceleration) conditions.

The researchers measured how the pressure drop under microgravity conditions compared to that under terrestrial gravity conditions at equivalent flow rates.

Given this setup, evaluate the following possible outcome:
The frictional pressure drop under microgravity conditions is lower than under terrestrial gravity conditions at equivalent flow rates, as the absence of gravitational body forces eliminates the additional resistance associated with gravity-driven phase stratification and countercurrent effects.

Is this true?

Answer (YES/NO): NO